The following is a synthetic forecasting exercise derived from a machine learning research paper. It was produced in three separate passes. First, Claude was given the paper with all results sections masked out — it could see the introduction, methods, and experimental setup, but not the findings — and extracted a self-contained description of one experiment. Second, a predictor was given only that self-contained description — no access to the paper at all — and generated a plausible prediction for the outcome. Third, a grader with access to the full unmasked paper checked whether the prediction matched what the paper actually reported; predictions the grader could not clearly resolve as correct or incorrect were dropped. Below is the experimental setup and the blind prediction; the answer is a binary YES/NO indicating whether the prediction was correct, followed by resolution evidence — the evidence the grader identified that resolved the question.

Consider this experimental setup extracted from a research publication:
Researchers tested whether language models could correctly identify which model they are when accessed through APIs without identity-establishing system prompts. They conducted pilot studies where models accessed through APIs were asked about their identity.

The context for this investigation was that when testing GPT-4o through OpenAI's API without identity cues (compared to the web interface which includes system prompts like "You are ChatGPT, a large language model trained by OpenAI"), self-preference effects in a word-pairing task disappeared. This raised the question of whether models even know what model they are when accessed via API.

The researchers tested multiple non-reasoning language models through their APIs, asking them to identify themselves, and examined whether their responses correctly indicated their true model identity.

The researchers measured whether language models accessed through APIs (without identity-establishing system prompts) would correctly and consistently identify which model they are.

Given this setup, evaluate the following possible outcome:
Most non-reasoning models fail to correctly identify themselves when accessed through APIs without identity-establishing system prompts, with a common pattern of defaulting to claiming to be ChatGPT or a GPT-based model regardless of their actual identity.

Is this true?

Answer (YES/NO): NO